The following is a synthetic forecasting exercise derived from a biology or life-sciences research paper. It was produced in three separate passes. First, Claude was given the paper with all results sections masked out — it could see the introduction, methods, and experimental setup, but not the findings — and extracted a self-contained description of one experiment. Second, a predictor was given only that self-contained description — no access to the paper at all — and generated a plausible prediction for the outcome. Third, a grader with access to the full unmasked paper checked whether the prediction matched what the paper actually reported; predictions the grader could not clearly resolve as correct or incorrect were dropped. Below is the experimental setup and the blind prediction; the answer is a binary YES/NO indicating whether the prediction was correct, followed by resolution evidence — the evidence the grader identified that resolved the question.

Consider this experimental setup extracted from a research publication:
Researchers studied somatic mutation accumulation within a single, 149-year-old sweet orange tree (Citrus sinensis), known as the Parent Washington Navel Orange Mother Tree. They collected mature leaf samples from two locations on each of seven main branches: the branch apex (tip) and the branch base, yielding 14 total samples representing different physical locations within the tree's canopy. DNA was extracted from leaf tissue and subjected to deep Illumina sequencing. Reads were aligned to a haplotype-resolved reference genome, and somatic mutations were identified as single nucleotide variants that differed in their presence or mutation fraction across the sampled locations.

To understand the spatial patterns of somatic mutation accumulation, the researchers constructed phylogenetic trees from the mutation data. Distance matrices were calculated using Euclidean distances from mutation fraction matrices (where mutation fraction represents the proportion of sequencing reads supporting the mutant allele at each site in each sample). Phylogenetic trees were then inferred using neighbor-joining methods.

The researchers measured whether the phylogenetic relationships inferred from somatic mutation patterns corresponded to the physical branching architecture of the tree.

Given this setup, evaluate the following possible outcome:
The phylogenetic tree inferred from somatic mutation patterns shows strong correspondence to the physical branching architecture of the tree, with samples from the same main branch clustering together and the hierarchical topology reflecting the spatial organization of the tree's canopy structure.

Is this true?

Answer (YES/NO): YES